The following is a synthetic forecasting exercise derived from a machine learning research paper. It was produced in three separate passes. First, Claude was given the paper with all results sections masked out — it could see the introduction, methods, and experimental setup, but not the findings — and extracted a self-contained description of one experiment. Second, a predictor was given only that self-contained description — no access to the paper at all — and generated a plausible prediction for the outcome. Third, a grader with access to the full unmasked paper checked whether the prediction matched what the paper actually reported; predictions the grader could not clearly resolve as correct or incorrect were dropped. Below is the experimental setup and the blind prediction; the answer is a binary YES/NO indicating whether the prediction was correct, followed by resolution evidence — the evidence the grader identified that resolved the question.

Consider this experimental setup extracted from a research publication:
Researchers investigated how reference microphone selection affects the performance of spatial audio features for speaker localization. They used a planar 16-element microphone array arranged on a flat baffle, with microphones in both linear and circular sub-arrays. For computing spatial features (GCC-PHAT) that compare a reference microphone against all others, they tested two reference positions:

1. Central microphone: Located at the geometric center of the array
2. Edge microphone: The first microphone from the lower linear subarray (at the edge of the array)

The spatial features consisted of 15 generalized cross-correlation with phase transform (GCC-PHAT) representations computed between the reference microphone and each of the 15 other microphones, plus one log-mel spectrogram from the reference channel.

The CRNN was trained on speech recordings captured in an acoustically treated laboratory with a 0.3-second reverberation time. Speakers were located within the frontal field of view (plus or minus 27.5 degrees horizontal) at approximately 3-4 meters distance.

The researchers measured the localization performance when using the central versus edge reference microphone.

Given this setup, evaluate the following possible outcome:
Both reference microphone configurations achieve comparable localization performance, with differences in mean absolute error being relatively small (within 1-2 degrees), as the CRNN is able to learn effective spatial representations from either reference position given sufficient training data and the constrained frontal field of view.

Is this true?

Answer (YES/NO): NO